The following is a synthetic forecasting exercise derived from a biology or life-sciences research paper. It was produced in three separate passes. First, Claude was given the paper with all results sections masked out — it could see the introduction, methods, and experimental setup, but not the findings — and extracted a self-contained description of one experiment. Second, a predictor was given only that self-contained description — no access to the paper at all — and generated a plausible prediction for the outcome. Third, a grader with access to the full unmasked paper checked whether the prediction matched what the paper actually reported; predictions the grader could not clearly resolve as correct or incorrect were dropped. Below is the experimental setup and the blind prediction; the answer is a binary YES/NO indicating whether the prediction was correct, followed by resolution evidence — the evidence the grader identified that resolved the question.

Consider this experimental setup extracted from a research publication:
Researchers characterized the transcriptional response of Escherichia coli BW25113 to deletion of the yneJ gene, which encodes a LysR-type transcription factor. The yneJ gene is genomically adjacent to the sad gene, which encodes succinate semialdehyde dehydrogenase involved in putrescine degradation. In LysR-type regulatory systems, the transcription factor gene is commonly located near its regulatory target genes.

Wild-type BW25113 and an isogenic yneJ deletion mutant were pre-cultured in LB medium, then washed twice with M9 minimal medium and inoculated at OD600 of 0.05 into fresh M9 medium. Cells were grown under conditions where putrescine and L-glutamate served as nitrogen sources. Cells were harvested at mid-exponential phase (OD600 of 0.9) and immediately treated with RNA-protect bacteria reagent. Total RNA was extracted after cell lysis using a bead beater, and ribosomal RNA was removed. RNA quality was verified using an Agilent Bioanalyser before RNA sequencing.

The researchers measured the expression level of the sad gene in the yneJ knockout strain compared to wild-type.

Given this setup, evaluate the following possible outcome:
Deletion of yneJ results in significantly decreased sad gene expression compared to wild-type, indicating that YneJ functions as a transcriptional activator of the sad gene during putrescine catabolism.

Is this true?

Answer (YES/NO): NO